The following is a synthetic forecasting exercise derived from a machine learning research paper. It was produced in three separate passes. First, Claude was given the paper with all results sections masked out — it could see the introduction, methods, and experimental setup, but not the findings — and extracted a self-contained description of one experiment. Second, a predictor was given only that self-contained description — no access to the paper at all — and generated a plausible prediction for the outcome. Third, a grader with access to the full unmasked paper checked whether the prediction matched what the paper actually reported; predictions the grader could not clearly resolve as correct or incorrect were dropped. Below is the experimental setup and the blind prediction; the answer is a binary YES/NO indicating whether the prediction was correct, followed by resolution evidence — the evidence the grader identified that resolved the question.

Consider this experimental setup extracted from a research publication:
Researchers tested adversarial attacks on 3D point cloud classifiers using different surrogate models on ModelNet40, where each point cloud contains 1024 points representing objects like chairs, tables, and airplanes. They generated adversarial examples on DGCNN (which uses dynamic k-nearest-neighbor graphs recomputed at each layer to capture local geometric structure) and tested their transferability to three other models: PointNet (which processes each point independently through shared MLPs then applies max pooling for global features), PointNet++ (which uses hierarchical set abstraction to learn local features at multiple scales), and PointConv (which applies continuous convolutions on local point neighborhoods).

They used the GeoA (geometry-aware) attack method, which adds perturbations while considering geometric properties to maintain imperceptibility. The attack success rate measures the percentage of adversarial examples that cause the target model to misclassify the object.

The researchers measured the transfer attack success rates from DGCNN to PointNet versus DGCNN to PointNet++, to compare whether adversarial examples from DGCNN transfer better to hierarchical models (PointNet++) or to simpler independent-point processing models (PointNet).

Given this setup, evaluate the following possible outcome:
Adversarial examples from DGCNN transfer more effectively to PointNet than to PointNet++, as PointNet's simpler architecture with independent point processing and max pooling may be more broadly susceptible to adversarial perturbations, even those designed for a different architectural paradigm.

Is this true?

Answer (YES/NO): NO